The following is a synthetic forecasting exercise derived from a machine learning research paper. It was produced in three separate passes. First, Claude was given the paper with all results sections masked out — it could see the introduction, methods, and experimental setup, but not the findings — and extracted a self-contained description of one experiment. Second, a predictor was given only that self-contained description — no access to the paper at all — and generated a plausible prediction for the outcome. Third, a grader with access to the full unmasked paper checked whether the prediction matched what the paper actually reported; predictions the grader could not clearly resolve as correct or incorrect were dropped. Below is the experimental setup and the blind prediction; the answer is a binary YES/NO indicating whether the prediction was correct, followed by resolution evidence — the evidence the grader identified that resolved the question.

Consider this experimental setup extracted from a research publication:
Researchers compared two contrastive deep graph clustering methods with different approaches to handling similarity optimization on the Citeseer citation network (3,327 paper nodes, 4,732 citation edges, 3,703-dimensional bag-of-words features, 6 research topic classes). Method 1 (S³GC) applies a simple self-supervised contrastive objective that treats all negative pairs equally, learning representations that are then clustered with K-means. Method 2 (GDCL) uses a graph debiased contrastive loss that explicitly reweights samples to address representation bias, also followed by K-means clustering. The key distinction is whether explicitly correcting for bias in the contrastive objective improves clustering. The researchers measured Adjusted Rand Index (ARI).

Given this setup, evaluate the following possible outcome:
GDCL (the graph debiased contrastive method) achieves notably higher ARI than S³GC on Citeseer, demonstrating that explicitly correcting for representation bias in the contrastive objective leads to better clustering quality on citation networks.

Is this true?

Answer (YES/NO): NO